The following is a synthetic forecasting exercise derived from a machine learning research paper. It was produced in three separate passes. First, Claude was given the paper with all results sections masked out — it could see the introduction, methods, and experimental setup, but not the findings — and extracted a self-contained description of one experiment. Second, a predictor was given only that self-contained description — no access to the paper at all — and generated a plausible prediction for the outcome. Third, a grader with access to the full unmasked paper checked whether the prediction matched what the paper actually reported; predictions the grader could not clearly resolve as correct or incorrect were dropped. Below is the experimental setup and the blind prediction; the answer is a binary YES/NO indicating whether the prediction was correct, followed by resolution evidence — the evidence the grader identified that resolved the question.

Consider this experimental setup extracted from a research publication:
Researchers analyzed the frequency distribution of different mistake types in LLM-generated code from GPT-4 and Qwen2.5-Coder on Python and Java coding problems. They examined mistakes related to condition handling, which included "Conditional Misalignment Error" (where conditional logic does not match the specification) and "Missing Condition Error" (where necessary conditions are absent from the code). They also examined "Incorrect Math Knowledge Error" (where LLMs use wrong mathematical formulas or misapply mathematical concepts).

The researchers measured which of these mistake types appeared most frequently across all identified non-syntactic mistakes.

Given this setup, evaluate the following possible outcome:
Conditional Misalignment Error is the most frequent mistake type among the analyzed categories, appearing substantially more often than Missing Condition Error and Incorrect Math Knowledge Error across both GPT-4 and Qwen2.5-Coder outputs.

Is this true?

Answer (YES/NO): NO